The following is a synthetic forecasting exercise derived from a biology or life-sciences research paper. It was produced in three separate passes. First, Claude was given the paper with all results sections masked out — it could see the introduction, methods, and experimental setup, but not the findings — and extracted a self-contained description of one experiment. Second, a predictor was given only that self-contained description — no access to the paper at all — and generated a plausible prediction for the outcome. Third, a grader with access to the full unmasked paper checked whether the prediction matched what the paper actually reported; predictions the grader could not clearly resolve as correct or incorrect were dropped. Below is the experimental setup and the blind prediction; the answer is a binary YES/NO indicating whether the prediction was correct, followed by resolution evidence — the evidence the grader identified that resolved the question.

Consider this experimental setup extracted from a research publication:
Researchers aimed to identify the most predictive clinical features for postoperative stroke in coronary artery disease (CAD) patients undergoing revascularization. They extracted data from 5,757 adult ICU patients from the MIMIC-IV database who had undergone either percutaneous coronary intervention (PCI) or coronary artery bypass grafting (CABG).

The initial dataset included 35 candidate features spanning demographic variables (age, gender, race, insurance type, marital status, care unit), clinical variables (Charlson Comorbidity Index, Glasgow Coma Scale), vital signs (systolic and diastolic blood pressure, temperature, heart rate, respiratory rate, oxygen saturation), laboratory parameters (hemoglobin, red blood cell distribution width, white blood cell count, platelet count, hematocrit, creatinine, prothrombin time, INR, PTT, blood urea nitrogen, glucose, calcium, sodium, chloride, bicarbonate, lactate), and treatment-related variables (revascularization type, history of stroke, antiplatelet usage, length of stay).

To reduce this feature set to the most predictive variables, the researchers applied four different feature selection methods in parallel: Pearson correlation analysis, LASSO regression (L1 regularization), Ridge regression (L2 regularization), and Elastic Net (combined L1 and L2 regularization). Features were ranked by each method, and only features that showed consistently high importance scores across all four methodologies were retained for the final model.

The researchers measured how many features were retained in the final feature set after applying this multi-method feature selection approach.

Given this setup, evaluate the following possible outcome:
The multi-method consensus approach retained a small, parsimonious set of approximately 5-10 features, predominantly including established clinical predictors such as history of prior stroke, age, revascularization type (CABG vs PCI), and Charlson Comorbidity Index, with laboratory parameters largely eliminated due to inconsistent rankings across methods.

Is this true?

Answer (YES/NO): NO